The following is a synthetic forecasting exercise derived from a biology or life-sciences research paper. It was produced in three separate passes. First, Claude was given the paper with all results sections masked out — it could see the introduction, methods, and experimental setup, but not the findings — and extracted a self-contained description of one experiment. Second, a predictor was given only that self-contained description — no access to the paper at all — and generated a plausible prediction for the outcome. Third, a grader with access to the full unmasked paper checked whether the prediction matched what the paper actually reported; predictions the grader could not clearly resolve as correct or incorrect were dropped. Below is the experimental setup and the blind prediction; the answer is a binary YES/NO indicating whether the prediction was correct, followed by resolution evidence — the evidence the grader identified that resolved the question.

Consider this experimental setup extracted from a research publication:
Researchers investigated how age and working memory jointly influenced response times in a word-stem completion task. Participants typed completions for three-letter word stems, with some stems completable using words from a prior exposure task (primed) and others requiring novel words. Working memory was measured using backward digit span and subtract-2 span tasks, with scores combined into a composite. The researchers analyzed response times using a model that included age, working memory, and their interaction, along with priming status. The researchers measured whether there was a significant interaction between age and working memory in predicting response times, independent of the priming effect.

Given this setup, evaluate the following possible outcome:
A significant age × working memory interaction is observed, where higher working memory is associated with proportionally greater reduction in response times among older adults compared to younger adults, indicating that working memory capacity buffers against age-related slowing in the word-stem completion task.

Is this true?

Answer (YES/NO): NO